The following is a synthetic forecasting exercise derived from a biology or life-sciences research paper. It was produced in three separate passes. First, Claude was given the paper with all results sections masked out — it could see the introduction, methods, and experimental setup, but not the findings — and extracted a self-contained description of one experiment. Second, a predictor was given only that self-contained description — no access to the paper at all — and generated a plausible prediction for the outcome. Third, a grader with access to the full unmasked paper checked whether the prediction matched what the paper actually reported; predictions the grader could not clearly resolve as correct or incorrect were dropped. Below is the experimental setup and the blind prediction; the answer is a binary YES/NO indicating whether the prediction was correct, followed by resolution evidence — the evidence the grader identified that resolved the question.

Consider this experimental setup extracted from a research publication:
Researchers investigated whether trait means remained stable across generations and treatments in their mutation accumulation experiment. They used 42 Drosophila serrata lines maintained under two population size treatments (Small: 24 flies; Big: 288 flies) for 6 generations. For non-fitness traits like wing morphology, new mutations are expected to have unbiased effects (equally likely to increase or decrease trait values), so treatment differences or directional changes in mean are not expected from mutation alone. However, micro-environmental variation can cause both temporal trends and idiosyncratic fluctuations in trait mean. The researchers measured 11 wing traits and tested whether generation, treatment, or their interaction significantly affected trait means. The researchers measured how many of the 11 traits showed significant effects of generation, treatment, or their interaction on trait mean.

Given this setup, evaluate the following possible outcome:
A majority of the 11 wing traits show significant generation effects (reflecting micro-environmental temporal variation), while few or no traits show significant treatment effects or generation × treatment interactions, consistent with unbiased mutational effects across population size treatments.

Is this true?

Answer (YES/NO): NO